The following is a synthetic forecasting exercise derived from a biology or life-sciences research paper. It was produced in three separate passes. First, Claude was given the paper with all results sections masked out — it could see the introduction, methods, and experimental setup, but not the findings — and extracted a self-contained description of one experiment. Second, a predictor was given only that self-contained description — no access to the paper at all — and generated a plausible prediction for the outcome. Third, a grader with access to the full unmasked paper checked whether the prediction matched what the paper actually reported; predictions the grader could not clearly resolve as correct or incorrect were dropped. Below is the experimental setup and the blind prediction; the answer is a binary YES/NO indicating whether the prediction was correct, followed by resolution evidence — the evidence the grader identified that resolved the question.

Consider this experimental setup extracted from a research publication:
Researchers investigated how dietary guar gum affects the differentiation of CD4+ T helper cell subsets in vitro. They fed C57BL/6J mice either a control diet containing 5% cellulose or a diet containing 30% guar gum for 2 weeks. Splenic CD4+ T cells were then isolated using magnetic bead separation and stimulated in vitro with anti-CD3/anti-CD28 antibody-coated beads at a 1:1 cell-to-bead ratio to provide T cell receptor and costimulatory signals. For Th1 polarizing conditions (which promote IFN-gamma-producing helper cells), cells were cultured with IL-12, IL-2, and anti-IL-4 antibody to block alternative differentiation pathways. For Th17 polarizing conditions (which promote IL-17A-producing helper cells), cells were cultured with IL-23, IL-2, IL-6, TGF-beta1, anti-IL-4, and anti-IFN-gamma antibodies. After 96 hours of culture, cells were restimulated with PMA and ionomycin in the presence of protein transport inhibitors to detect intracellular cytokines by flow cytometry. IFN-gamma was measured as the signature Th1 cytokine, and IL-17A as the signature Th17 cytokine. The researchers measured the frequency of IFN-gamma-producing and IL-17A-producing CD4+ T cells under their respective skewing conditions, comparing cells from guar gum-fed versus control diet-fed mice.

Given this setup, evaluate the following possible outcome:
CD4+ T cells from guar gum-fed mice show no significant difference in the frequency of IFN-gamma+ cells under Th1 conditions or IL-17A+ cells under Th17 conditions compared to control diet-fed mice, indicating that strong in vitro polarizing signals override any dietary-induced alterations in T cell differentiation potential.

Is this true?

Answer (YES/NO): NO